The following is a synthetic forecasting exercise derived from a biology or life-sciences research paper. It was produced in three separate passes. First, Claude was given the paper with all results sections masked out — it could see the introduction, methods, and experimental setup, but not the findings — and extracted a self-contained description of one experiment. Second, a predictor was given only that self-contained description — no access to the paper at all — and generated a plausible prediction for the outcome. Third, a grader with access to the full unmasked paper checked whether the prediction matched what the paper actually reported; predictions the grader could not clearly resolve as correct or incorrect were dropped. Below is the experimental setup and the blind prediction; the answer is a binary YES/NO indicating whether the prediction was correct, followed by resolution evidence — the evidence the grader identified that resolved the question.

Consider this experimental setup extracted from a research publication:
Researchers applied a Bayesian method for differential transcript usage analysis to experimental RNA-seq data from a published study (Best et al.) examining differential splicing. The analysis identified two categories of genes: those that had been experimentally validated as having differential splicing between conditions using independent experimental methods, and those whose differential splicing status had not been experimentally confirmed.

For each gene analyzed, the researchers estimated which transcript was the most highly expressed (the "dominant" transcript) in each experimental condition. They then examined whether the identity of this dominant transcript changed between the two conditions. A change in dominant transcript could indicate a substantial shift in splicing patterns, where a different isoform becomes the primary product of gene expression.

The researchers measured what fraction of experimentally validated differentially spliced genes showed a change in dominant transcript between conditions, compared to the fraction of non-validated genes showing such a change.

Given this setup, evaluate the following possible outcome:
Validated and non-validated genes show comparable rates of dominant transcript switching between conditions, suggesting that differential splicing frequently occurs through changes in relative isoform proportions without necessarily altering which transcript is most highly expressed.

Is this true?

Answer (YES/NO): NO